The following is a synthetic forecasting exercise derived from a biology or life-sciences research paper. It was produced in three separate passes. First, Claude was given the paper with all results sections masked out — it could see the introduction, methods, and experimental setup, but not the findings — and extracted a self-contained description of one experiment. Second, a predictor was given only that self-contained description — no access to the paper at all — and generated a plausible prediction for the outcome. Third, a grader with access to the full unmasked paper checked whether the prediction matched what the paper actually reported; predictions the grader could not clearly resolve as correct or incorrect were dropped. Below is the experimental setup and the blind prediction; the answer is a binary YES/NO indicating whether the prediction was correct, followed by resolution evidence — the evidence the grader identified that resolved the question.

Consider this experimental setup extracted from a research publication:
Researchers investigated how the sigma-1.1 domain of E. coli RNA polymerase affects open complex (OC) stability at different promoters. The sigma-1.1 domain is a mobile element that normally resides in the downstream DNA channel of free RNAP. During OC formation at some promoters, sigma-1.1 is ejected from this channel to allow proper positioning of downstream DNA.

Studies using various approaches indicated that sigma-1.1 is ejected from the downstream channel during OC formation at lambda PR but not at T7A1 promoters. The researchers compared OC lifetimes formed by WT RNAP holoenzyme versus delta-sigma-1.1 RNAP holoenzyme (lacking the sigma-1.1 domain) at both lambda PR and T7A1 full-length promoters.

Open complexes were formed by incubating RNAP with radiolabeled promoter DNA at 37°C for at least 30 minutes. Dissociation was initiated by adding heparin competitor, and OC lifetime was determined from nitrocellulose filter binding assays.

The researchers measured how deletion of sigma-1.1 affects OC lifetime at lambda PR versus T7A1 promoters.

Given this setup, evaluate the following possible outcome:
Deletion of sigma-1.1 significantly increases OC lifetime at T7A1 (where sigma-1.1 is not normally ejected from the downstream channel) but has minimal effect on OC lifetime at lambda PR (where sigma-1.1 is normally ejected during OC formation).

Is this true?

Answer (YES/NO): YES